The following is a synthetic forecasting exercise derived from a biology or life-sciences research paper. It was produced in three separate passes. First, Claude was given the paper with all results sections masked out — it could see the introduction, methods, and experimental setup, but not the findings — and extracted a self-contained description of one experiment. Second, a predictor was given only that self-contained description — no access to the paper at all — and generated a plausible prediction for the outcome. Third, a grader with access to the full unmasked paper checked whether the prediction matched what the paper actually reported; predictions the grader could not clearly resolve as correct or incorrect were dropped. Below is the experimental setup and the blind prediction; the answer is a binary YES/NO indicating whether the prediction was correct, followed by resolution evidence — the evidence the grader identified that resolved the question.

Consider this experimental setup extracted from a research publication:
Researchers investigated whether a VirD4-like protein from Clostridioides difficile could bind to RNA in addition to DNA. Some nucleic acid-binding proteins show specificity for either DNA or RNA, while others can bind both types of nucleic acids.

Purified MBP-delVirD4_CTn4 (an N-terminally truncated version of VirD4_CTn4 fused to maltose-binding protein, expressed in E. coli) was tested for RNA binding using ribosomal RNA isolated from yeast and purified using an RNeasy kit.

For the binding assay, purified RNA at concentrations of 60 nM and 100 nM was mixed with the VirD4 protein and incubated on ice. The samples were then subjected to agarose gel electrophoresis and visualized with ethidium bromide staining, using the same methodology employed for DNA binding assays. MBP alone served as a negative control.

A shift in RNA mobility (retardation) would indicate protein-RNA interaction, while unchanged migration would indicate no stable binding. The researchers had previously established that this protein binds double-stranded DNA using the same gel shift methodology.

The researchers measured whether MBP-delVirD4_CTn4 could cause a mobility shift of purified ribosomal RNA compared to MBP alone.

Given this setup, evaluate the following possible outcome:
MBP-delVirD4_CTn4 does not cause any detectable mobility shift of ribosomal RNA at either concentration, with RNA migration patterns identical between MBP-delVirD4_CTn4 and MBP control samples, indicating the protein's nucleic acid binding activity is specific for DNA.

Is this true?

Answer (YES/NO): NO